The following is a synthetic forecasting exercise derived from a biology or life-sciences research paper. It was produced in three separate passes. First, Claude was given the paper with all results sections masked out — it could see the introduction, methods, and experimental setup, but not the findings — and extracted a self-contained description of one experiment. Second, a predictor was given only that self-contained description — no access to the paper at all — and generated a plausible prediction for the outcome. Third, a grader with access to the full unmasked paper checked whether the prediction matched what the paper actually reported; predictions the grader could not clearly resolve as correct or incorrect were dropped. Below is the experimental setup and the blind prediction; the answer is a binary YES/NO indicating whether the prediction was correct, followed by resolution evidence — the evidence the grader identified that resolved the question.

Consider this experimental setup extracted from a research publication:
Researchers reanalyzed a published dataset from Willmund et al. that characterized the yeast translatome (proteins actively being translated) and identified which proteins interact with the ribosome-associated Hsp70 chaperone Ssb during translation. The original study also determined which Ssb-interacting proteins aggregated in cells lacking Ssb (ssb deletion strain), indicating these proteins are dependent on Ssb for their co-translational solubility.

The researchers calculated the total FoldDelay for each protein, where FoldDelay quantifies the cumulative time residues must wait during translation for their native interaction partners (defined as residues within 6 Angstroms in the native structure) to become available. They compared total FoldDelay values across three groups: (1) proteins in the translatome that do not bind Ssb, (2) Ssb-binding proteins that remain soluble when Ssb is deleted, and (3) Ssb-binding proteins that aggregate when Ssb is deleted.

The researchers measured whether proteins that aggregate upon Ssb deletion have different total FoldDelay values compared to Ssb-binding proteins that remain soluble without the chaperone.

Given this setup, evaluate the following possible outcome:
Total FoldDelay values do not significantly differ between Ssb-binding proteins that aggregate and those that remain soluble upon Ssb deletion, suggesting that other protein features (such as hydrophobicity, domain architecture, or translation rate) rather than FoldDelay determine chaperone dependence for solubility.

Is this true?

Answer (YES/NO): NO